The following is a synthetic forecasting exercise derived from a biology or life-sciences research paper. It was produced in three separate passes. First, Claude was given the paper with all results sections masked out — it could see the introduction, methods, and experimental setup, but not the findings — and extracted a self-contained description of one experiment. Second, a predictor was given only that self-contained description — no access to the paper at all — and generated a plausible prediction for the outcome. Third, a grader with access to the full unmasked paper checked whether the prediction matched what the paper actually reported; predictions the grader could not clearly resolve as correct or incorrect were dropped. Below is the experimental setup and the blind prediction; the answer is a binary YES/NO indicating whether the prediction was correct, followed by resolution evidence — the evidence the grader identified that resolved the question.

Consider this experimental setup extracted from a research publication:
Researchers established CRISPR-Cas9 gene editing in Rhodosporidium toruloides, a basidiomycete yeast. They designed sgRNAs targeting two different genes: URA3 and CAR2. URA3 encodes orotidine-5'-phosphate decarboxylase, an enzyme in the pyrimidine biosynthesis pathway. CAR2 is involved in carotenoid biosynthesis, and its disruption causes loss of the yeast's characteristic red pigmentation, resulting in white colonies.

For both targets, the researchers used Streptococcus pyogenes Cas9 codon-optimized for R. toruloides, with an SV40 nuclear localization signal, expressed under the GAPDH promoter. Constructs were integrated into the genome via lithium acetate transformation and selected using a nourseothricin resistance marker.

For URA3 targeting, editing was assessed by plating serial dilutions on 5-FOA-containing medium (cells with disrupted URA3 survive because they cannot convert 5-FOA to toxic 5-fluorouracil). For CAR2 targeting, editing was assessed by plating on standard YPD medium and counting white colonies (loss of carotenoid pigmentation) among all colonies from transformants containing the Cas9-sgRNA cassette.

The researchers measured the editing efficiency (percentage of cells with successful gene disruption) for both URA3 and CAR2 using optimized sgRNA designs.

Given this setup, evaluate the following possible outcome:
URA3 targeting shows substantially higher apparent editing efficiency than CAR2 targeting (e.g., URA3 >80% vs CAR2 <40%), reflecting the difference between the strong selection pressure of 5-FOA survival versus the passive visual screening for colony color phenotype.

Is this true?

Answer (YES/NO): NO